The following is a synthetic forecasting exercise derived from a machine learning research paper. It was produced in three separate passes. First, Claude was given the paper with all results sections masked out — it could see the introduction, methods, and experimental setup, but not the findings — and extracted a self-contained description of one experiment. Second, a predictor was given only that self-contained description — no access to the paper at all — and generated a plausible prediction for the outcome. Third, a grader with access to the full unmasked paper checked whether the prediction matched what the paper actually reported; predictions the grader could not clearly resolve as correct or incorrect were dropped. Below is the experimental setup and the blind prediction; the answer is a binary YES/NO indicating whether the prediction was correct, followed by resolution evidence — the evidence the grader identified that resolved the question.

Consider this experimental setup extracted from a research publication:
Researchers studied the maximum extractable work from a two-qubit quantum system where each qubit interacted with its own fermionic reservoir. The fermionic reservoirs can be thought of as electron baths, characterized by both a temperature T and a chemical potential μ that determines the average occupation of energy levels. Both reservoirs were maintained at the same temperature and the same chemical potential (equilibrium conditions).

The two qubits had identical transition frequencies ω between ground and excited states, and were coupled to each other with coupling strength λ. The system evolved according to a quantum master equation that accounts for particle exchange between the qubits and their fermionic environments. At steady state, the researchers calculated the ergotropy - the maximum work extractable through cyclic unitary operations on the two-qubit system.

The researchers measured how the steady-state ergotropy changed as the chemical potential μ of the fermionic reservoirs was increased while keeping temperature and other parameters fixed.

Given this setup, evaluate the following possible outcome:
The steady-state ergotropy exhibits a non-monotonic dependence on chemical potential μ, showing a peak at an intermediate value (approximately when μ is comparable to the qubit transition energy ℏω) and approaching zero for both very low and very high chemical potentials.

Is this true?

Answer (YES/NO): NO